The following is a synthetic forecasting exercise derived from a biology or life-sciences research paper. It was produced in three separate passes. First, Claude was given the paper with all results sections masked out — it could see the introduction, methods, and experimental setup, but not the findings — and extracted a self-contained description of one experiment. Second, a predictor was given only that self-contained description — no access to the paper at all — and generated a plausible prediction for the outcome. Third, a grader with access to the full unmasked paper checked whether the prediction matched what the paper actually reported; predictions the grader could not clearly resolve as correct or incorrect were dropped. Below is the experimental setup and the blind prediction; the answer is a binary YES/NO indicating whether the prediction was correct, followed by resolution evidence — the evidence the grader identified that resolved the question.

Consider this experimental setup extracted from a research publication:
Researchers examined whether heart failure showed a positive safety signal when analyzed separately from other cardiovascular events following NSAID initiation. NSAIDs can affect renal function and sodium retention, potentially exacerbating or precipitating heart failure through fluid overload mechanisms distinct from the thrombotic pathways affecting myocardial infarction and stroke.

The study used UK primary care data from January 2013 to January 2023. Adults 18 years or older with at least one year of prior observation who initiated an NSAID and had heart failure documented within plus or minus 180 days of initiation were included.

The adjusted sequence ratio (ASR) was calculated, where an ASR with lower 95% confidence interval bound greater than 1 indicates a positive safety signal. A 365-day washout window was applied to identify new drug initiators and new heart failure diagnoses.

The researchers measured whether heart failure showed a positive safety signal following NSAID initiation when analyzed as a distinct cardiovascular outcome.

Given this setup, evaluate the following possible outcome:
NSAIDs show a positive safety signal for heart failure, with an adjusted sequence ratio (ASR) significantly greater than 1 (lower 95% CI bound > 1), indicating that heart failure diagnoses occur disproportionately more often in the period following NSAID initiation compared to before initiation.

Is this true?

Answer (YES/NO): YES